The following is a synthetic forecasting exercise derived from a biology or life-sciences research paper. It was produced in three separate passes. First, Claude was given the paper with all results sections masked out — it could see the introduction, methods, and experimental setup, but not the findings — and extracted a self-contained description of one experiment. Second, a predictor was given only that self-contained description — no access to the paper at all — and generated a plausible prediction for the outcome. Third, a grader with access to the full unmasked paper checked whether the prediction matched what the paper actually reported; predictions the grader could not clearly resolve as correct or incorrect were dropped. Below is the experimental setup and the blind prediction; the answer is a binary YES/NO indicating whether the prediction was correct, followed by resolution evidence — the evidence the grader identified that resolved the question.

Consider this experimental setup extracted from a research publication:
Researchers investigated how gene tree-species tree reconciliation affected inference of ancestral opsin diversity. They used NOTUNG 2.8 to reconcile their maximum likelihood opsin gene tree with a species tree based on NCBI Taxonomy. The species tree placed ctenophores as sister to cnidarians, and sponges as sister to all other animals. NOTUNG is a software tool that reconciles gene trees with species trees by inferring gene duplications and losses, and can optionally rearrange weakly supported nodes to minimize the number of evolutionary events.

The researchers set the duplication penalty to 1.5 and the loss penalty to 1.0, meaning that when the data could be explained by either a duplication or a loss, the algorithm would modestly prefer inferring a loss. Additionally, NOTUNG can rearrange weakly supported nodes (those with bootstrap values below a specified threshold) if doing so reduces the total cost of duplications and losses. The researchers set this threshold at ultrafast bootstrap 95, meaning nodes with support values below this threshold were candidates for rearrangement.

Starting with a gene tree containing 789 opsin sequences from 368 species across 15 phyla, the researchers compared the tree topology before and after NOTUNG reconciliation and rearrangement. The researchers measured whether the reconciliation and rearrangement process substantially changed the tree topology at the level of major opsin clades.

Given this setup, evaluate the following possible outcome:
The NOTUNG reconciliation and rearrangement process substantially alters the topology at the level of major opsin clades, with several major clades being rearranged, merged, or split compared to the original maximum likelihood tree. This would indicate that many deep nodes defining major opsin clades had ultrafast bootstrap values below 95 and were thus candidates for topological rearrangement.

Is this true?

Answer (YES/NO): NO